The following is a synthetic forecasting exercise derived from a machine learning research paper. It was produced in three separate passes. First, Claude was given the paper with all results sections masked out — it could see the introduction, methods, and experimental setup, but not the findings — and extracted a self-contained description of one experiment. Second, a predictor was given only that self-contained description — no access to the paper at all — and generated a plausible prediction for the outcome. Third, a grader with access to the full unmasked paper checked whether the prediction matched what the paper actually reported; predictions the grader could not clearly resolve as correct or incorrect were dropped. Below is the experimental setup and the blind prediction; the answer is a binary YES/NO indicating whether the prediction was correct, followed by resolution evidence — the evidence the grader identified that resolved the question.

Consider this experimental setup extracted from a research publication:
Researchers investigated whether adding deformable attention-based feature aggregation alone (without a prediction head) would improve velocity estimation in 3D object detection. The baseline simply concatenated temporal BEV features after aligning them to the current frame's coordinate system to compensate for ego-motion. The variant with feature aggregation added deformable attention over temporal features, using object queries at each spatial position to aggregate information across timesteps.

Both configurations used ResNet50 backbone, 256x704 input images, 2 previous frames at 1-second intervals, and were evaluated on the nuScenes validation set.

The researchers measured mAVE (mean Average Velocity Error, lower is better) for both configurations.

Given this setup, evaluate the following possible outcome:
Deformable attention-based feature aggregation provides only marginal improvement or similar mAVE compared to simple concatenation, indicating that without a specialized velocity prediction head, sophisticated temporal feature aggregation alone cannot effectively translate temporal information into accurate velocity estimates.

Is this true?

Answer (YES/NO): YES